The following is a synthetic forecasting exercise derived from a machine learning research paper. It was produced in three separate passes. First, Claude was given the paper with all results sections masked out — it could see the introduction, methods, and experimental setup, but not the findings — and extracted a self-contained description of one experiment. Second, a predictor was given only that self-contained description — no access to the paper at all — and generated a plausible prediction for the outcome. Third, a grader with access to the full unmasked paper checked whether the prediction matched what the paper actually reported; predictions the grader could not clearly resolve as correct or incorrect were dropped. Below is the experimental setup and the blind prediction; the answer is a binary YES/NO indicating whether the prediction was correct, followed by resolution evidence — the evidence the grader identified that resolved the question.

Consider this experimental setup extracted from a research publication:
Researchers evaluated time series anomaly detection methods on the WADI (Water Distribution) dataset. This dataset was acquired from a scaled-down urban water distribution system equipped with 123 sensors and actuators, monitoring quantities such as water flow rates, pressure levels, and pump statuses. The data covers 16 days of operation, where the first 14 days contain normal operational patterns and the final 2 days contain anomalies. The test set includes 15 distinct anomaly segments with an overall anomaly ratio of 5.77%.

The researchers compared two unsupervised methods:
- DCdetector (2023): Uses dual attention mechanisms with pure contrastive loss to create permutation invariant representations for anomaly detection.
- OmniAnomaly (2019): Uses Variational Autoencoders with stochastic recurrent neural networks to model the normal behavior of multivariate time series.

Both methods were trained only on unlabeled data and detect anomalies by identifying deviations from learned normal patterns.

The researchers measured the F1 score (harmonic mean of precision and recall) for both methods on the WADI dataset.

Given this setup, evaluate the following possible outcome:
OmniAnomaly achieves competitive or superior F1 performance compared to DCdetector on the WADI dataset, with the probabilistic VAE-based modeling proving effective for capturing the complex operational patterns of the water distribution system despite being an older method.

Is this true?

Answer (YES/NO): YES